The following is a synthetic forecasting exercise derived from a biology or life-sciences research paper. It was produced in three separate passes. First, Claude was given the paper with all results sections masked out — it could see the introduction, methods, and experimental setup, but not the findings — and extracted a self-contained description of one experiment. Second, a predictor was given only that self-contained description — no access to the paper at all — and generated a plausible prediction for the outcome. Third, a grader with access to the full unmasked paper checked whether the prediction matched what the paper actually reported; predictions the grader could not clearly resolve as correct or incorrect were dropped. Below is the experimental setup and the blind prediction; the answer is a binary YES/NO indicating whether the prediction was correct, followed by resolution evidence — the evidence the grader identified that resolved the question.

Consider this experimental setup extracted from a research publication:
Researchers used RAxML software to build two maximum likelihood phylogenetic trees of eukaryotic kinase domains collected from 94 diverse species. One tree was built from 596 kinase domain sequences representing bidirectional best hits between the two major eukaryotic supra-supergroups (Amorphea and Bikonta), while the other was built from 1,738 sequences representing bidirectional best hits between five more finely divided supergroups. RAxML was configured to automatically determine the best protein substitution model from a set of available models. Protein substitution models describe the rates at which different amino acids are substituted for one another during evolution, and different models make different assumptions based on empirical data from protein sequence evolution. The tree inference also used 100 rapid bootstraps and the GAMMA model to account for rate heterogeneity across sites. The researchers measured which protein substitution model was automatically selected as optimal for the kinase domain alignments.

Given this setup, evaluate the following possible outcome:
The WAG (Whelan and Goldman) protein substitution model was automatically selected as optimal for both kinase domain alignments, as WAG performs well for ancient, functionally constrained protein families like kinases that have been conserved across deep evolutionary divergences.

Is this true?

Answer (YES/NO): NO